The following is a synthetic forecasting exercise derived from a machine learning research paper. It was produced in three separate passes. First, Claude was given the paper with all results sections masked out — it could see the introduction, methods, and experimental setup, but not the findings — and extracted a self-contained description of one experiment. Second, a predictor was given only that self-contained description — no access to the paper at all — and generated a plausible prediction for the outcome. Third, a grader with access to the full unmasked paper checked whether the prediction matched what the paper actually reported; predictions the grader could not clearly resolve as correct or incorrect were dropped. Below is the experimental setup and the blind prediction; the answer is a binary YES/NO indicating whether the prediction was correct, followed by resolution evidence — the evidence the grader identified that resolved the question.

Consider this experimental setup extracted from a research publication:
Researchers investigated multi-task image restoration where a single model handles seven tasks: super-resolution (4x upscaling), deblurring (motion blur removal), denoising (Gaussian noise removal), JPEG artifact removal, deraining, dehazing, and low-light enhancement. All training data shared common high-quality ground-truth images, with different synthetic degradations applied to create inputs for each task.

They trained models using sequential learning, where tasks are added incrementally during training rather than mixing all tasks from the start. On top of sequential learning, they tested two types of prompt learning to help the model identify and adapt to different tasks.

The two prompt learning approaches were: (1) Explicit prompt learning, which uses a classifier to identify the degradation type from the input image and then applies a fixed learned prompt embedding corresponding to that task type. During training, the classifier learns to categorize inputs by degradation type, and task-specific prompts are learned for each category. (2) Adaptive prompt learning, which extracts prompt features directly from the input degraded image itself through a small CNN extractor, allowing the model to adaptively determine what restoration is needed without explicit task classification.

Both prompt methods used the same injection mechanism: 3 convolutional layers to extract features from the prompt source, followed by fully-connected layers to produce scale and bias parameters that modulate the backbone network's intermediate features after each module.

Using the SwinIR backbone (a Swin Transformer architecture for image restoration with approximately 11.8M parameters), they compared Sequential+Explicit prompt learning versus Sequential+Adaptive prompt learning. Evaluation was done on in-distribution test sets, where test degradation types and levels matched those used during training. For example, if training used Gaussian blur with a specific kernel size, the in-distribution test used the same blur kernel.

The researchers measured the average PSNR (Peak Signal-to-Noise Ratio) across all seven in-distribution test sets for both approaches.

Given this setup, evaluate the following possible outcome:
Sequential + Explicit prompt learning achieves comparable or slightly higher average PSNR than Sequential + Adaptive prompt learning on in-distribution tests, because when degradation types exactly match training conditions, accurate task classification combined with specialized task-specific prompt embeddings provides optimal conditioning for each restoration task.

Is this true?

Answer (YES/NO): YES